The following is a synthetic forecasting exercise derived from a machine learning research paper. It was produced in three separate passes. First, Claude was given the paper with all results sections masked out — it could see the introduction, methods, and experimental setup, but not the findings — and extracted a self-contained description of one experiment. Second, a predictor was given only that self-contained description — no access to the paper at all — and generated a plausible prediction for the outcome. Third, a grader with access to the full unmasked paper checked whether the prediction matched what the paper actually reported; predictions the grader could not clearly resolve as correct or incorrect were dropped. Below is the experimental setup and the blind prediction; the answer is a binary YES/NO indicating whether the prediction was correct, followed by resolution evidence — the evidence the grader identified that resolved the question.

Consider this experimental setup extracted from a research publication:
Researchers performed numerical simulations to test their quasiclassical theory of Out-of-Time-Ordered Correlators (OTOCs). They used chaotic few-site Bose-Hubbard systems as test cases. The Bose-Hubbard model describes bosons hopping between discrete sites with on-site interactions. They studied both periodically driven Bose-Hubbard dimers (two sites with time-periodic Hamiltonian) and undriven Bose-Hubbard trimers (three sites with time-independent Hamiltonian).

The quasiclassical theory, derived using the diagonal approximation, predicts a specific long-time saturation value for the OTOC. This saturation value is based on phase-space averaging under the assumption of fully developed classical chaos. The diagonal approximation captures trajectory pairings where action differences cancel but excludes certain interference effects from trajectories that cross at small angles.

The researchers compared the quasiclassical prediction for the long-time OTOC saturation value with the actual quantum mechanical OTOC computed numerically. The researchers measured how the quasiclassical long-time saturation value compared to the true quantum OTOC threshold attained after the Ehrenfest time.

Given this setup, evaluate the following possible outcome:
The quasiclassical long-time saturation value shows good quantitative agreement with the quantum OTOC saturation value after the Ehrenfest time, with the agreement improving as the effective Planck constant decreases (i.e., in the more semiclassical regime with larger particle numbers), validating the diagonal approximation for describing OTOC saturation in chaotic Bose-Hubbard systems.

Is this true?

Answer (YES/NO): NO